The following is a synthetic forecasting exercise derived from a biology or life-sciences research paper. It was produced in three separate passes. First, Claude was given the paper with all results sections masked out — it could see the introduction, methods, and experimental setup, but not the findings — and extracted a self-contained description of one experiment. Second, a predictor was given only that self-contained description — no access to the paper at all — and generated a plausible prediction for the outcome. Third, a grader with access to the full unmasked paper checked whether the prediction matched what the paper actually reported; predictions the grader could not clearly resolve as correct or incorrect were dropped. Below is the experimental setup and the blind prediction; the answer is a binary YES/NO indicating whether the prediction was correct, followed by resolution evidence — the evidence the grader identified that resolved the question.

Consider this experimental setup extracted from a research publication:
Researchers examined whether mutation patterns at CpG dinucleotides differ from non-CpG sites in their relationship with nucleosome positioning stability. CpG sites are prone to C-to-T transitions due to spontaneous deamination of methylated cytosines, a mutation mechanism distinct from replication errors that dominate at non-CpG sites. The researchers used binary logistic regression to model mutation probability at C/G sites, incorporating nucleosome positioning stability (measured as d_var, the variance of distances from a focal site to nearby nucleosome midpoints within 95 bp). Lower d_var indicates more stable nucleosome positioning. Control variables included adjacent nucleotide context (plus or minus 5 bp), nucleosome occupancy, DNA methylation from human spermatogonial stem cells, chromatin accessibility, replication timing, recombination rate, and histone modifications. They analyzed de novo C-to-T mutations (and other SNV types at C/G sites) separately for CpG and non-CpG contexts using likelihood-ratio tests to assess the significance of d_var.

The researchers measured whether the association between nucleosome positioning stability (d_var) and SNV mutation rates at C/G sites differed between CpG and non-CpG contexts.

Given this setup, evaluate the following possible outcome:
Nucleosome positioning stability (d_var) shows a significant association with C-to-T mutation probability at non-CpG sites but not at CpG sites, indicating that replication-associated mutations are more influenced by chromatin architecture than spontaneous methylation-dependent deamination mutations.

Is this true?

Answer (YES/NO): YES